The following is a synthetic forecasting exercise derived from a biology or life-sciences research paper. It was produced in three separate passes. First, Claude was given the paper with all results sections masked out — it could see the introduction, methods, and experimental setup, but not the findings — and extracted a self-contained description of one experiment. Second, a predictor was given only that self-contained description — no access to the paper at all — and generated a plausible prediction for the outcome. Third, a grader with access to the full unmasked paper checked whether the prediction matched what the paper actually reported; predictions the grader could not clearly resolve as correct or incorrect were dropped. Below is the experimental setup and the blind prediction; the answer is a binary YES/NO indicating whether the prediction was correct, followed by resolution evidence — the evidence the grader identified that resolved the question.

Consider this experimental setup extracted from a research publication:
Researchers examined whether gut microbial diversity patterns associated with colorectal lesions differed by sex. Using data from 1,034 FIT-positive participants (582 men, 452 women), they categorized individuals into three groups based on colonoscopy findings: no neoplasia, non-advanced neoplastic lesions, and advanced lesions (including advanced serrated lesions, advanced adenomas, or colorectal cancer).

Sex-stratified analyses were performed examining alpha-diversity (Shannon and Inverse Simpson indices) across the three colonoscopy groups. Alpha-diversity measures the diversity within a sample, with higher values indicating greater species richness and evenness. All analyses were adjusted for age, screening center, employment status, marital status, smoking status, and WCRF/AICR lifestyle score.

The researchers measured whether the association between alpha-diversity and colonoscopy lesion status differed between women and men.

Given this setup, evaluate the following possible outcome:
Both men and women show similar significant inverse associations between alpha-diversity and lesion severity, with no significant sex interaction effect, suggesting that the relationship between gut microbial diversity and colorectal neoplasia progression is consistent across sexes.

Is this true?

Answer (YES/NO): NO